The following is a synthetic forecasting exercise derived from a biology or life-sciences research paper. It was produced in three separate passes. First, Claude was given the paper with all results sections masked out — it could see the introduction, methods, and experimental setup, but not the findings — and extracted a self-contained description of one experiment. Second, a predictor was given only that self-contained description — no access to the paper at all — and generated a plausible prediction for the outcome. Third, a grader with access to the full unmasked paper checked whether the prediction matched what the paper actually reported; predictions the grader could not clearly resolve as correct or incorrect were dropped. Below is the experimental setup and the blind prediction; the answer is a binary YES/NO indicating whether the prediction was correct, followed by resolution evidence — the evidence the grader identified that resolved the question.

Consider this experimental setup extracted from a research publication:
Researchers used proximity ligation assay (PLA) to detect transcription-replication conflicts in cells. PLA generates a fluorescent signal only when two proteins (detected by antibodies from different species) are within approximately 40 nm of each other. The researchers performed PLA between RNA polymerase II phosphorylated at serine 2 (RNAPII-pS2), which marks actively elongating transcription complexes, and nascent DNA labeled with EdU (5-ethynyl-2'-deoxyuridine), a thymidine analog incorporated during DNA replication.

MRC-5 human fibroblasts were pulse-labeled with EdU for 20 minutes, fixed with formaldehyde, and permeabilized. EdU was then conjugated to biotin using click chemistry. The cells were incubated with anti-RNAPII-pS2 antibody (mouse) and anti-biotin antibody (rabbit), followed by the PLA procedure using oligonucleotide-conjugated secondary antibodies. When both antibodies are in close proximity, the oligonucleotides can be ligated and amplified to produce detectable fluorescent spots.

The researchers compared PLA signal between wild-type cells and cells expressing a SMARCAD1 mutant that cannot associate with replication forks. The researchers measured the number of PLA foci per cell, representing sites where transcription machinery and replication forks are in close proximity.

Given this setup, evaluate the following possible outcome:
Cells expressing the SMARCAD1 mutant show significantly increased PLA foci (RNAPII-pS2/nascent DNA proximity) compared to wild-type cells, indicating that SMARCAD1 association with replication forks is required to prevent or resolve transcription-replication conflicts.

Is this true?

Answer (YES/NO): YES